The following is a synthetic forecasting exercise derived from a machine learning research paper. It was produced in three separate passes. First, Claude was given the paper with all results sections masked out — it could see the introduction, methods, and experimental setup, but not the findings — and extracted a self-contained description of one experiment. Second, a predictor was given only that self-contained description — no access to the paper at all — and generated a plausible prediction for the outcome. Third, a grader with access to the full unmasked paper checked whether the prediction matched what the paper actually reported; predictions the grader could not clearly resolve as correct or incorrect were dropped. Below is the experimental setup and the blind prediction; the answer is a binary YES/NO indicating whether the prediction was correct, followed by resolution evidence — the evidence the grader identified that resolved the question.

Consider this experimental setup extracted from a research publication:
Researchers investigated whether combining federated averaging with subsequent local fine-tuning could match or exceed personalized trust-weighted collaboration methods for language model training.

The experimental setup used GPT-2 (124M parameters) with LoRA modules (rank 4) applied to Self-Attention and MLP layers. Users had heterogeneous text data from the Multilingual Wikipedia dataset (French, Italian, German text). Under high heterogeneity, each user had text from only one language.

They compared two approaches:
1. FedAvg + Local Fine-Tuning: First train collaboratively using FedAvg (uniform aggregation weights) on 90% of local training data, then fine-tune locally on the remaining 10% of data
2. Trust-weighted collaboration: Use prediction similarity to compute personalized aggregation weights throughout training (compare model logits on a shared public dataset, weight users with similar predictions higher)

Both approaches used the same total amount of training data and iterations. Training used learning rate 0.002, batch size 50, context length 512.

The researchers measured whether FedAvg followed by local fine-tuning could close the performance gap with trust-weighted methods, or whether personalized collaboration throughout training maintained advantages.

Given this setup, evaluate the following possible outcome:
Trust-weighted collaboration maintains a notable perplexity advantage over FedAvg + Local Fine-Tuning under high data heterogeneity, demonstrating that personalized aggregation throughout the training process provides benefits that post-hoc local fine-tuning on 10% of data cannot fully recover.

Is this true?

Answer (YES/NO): YES